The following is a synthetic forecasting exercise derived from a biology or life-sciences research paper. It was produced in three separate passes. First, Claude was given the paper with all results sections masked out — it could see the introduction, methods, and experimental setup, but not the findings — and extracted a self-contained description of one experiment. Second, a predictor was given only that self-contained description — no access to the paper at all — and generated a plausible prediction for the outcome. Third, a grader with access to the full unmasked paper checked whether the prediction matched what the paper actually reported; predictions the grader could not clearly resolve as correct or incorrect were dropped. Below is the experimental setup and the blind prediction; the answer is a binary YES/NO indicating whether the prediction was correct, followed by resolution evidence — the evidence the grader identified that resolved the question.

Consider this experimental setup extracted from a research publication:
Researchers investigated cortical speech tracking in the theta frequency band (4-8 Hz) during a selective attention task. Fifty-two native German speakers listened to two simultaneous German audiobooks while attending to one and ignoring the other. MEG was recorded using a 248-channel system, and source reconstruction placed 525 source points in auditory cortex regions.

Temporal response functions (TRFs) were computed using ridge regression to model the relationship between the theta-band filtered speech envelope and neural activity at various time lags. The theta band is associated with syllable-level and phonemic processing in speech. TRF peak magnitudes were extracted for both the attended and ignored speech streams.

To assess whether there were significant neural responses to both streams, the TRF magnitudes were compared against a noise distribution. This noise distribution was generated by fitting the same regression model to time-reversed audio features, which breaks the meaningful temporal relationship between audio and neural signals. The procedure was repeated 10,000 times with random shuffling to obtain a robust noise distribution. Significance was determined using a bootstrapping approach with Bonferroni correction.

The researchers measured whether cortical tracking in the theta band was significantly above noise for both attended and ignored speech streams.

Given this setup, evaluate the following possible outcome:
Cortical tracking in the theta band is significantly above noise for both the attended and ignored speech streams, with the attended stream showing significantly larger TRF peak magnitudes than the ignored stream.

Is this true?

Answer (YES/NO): NO